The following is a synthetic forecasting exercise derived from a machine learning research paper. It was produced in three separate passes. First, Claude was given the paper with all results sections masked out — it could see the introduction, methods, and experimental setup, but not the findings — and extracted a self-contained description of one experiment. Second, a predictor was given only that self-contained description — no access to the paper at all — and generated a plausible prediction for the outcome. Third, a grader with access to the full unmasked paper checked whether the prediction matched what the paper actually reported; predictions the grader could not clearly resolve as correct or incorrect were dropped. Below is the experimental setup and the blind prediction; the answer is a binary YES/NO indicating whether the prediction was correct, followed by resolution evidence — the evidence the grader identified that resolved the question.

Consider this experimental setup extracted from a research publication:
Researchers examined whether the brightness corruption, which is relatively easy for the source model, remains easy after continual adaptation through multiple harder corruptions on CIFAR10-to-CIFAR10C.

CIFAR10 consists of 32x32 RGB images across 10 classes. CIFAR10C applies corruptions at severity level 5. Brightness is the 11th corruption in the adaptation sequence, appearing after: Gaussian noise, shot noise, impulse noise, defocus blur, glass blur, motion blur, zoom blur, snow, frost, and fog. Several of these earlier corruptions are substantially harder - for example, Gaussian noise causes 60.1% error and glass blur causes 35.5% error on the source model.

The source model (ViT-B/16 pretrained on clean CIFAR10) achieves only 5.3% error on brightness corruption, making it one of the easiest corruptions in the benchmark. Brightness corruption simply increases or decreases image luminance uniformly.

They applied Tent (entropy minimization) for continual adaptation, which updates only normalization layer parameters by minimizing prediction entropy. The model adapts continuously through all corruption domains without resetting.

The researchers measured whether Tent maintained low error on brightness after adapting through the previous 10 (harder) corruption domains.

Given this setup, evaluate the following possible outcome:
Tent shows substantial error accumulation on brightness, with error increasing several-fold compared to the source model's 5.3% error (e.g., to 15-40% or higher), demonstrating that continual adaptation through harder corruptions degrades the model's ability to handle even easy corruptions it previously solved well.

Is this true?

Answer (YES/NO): NO